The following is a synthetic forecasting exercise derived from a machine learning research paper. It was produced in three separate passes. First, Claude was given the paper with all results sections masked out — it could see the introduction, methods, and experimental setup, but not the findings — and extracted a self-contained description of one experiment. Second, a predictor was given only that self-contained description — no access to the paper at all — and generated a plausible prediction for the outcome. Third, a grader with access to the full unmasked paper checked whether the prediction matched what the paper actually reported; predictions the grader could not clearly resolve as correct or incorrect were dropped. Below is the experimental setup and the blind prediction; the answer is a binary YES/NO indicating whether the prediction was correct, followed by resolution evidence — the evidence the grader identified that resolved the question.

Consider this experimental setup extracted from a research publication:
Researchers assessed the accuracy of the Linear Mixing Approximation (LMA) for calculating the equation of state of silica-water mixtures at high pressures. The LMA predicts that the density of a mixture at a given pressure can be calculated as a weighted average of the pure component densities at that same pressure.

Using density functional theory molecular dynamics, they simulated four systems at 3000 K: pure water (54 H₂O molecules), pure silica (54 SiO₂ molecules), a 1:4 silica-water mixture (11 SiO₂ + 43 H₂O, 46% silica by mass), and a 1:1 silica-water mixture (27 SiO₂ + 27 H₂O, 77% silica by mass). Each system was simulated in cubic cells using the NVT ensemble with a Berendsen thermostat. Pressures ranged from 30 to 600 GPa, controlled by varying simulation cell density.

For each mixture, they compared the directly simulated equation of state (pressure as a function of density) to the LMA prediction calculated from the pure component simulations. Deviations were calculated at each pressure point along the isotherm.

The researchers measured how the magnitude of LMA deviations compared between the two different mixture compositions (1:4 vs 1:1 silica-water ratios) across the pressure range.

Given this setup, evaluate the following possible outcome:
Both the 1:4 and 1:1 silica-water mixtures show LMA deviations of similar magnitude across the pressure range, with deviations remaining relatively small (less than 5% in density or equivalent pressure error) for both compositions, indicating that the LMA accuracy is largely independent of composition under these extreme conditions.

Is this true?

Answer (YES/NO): NO